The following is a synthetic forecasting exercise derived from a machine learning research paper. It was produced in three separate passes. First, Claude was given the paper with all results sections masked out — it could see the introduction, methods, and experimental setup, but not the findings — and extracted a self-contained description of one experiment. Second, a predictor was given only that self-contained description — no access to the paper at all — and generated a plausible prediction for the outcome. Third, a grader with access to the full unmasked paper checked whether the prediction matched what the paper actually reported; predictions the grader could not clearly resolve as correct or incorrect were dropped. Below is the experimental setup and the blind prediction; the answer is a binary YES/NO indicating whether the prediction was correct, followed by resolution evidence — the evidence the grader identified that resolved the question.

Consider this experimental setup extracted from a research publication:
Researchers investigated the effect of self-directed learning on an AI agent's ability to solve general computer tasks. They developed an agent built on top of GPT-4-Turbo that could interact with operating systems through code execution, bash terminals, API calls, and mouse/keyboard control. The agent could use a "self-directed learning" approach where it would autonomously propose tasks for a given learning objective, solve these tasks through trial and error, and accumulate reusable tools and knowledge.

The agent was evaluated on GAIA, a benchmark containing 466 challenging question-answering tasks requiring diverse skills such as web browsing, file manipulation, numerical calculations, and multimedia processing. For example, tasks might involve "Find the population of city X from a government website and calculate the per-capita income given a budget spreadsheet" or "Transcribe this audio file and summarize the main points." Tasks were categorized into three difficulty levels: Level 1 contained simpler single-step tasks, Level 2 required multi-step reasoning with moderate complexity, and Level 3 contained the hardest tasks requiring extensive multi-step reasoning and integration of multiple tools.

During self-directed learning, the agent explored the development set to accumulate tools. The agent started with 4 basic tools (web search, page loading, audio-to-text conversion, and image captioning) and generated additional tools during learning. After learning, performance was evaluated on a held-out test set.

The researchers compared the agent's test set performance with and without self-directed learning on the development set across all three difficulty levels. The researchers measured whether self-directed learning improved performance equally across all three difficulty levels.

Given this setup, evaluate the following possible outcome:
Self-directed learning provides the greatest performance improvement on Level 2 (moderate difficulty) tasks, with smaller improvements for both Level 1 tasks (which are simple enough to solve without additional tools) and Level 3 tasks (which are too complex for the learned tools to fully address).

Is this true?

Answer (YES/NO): NO